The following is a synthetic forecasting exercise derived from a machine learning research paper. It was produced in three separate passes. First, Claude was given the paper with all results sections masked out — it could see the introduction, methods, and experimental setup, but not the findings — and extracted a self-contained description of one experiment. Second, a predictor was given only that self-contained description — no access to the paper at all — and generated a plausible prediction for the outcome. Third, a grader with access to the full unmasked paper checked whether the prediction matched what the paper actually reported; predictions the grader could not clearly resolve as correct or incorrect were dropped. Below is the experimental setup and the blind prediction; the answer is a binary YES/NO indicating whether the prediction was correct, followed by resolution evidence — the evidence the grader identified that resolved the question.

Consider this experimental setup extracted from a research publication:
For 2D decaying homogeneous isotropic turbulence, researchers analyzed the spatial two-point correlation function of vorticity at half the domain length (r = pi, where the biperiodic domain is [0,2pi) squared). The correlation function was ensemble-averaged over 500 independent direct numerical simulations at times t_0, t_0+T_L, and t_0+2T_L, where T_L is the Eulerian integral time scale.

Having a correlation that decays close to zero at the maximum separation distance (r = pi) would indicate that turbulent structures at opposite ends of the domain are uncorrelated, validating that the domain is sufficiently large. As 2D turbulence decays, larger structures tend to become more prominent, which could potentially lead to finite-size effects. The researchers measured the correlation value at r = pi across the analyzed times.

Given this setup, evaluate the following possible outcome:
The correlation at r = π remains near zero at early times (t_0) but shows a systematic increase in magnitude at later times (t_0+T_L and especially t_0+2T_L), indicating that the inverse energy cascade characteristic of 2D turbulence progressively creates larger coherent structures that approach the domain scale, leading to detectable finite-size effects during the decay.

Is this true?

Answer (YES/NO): NO